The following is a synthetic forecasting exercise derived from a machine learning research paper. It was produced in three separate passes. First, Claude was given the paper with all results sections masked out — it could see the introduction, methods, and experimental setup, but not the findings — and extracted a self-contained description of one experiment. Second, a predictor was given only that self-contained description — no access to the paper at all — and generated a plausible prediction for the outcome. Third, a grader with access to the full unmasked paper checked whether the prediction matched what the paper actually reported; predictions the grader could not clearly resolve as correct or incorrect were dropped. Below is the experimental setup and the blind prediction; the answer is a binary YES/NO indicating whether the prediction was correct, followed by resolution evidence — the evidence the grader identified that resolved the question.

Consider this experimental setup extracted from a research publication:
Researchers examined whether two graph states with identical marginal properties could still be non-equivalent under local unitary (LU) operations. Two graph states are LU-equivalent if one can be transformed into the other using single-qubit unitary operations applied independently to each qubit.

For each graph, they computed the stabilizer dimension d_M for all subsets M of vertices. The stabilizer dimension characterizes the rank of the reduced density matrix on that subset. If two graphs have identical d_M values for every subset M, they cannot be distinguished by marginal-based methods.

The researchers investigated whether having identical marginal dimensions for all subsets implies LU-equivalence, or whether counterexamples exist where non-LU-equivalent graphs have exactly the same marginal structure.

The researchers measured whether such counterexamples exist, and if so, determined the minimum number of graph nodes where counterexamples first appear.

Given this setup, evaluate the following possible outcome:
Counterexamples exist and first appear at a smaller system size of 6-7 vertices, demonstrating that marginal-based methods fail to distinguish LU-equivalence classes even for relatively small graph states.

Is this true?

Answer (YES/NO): NO